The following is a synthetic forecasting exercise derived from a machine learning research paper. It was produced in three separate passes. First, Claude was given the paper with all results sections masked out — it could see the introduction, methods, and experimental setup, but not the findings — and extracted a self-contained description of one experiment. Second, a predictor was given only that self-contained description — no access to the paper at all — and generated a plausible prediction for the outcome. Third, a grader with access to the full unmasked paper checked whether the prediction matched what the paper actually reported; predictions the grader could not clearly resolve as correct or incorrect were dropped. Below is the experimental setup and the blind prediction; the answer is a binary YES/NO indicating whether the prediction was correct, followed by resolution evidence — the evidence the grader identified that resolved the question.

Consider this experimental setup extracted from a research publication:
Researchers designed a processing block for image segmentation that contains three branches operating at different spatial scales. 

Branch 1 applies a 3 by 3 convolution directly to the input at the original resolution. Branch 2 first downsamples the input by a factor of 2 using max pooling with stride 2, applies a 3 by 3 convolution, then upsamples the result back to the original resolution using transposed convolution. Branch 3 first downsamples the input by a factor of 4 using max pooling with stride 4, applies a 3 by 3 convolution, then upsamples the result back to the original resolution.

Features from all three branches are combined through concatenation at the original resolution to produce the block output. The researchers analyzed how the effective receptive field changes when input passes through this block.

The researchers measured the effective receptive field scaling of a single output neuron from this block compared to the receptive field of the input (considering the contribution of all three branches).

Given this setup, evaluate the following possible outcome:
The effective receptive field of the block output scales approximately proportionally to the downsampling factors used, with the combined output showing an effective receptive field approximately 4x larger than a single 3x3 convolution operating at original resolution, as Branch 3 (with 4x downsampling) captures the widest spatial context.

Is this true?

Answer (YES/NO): YES